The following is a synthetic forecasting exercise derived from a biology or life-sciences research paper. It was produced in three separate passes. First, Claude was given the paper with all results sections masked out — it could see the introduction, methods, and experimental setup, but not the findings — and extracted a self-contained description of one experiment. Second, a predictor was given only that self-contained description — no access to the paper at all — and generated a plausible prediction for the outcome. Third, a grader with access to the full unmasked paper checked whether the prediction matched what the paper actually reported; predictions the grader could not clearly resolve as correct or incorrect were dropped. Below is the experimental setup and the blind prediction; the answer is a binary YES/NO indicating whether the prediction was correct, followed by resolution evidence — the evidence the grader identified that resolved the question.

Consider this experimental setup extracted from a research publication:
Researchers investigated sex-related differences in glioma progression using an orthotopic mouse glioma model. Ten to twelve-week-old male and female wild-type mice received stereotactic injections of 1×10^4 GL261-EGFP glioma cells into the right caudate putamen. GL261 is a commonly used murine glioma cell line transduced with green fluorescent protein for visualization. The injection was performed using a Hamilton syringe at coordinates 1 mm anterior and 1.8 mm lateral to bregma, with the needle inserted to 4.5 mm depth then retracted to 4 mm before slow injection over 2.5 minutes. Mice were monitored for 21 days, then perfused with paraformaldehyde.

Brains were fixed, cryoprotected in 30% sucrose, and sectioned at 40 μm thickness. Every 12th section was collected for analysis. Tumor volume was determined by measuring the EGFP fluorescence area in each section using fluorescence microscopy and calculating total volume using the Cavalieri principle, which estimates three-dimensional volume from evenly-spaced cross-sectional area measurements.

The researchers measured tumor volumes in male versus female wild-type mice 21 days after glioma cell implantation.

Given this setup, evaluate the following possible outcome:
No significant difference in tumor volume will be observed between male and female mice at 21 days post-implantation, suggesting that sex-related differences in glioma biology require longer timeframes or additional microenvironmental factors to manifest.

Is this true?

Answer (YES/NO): NO